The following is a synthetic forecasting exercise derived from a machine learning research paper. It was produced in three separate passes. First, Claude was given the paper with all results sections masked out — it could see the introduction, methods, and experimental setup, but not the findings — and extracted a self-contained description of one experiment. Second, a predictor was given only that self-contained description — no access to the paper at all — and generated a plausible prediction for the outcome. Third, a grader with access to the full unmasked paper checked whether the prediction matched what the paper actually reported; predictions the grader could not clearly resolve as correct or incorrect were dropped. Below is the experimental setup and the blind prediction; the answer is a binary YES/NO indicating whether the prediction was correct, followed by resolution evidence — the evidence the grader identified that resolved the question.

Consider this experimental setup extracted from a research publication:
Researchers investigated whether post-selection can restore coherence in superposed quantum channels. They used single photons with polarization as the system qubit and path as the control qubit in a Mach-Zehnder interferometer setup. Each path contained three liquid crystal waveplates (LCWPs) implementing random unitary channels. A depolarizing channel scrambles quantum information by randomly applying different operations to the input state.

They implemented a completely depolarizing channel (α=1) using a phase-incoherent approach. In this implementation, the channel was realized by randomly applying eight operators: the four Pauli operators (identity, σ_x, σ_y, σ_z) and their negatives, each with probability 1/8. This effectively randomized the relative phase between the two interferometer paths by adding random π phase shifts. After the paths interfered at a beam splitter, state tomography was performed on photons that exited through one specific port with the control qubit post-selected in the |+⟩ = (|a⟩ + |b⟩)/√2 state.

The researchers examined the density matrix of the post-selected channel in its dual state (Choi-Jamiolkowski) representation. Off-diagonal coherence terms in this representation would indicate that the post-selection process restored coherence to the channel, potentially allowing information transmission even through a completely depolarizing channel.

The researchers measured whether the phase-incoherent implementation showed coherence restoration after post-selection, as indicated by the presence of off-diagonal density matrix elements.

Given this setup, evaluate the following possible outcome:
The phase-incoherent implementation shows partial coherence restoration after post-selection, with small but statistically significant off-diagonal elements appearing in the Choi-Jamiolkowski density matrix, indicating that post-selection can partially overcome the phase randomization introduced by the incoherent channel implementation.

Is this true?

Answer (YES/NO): NO